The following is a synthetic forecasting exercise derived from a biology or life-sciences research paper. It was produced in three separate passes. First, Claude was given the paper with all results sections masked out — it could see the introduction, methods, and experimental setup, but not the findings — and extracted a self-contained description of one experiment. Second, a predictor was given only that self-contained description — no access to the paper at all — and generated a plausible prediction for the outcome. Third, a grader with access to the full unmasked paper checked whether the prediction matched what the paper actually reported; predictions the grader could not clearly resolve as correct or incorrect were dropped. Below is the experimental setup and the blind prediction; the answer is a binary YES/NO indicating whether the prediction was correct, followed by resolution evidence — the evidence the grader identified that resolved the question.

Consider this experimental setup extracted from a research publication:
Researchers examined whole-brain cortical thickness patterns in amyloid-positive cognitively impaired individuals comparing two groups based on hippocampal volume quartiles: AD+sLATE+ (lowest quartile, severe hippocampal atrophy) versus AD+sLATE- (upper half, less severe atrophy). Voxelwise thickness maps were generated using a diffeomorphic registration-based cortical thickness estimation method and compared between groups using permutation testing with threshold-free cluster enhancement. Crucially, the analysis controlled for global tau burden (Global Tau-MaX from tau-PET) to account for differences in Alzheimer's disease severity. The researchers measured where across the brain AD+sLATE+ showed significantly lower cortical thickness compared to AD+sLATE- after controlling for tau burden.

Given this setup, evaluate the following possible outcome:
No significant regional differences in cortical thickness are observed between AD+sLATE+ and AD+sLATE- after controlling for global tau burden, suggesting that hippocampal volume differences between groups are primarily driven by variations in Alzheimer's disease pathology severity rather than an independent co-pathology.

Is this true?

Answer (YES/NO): NO